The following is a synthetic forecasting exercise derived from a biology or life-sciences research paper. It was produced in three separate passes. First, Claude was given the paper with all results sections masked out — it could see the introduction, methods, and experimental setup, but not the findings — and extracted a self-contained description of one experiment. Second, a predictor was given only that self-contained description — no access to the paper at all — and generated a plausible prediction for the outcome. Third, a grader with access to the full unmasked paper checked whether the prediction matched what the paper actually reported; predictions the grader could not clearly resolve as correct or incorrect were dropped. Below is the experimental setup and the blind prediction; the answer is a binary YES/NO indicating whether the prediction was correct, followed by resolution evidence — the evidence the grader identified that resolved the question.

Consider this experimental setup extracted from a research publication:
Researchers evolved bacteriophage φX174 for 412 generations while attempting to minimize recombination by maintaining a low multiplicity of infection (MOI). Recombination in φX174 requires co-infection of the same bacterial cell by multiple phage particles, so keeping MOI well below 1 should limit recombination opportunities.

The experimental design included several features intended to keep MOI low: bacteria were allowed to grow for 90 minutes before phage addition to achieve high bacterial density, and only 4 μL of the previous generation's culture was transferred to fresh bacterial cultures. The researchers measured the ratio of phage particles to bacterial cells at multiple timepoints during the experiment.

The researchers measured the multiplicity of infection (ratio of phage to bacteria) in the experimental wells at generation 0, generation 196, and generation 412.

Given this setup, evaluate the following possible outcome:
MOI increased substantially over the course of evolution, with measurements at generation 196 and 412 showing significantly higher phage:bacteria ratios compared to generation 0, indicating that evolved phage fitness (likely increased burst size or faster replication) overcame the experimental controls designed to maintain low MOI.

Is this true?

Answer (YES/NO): YES